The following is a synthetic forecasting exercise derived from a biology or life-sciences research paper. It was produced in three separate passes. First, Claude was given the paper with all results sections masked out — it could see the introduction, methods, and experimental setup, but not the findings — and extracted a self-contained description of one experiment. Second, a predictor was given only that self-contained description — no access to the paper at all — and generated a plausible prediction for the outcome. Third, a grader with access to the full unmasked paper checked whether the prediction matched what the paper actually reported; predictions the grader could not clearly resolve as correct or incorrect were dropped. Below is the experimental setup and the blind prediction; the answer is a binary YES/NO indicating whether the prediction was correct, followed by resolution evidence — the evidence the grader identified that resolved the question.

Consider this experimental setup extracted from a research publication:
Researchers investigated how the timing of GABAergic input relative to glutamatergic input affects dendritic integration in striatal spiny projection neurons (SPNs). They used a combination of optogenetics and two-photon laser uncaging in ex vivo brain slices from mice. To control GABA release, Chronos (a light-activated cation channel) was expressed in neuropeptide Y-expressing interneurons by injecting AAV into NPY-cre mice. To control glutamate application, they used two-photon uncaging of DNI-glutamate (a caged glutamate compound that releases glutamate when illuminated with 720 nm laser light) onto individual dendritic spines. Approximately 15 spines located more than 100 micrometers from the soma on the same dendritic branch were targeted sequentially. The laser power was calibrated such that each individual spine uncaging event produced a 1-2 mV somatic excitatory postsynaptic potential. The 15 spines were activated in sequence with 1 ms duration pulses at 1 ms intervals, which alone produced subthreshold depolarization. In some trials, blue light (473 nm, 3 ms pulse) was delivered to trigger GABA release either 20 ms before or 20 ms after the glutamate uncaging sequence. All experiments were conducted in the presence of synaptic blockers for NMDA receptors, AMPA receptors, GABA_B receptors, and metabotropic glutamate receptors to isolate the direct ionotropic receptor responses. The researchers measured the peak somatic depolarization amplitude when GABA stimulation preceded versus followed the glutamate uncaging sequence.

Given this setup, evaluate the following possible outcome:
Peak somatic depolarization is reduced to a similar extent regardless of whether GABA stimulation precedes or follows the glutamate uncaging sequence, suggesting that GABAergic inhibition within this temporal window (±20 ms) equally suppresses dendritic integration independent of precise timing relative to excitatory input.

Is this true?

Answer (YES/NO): NO